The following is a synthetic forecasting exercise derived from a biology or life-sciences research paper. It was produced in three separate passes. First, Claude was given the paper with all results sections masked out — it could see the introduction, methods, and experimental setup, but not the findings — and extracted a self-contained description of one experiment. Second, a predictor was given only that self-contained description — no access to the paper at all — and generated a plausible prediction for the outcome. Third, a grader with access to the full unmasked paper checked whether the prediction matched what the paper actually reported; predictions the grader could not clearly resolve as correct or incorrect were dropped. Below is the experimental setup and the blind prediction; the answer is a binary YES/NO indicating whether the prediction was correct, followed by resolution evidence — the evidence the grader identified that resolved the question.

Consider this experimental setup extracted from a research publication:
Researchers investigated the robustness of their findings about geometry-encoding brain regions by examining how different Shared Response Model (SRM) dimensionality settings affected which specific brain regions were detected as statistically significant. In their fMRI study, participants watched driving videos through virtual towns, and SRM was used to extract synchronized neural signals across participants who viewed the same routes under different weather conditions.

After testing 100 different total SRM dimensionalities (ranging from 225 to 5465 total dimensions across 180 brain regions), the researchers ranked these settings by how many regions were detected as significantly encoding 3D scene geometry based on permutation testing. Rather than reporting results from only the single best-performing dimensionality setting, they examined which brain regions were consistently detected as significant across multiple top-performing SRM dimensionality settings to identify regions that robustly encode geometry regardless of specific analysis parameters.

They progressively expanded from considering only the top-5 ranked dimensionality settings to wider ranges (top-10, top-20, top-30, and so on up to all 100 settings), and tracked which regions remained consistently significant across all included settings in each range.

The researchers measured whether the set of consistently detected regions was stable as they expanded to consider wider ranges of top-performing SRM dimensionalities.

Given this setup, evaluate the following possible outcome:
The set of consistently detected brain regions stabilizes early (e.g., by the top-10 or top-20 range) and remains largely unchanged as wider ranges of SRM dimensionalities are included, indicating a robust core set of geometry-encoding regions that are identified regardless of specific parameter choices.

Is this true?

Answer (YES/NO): YES